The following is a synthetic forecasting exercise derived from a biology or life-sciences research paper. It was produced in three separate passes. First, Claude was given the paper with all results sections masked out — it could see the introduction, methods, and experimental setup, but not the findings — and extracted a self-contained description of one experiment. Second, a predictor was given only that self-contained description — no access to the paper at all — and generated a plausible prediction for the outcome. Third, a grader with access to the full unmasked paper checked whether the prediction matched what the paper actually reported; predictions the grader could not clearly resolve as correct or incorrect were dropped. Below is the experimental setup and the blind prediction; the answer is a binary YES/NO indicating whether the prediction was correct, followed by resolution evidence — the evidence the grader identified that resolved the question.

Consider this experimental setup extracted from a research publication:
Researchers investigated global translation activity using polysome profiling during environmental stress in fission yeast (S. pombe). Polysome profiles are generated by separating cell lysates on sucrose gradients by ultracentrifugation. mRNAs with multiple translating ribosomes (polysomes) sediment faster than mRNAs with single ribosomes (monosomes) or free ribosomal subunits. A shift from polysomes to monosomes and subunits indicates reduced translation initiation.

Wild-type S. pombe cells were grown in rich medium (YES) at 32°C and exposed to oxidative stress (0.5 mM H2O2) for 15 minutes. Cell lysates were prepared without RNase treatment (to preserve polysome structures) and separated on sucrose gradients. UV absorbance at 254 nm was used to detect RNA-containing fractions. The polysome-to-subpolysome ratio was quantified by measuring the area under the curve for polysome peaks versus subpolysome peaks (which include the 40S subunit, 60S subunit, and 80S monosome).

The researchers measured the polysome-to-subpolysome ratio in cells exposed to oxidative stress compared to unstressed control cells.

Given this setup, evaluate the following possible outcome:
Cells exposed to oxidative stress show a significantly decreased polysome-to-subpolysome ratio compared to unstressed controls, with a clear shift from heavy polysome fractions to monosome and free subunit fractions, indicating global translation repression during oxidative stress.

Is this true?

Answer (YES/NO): YES